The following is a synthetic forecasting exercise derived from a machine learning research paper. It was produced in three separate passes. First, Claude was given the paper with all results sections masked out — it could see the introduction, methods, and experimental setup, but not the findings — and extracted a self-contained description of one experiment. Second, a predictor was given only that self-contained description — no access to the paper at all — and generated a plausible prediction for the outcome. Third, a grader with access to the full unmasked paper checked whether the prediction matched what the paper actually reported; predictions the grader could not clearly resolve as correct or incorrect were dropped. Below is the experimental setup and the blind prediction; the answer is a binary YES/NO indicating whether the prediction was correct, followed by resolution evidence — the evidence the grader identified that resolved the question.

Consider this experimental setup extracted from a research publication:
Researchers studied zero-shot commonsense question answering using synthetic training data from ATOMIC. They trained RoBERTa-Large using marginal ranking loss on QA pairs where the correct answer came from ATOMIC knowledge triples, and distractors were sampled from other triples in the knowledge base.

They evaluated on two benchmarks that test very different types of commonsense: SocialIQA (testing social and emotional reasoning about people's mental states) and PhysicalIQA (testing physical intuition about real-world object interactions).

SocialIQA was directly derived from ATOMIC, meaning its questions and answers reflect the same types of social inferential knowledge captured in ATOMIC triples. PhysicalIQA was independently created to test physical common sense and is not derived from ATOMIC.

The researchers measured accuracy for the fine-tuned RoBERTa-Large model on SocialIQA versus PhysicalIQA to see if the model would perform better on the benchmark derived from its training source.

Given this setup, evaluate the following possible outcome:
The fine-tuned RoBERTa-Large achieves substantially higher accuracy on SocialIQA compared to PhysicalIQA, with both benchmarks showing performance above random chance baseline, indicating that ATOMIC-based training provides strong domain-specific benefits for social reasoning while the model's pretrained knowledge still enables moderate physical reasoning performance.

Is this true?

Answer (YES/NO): NO